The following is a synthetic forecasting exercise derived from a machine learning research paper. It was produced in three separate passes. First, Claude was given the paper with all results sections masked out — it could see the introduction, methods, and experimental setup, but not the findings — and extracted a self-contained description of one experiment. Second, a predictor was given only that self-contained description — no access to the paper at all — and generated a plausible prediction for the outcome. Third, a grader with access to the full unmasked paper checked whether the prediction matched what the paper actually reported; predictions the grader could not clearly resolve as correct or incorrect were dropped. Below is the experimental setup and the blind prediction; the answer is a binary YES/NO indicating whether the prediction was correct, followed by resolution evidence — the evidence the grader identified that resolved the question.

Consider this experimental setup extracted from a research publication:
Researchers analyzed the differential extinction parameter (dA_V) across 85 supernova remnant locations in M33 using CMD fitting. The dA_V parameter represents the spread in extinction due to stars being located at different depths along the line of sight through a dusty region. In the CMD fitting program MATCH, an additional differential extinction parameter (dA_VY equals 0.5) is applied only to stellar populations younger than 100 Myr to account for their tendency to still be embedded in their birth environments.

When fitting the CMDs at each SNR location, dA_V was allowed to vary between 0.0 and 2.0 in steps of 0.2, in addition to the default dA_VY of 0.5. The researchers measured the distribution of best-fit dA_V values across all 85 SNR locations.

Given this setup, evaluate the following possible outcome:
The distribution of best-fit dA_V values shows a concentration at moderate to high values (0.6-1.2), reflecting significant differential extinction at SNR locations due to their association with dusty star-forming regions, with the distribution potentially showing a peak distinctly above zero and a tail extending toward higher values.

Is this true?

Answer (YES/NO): NO